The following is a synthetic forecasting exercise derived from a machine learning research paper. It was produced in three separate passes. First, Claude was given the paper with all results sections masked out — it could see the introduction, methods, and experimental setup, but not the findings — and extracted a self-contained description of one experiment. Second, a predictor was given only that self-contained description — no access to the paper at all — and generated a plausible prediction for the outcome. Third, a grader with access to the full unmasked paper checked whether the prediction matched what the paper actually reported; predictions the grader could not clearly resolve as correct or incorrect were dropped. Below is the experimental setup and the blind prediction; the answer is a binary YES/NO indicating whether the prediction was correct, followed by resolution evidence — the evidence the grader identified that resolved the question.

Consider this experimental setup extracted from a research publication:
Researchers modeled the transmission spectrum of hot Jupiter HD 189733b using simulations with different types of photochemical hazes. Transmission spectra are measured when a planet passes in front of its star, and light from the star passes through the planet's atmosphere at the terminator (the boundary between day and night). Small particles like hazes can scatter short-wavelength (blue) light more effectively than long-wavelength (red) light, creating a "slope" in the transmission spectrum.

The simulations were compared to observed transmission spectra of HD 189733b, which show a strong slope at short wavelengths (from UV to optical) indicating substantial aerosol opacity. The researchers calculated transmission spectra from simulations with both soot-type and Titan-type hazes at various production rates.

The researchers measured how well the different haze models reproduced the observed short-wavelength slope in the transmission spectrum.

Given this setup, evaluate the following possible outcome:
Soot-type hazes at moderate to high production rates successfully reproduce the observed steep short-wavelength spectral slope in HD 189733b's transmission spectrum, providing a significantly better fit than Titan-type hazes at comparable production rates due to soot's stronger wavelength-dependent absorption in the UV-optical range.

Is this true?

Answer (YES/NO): NO